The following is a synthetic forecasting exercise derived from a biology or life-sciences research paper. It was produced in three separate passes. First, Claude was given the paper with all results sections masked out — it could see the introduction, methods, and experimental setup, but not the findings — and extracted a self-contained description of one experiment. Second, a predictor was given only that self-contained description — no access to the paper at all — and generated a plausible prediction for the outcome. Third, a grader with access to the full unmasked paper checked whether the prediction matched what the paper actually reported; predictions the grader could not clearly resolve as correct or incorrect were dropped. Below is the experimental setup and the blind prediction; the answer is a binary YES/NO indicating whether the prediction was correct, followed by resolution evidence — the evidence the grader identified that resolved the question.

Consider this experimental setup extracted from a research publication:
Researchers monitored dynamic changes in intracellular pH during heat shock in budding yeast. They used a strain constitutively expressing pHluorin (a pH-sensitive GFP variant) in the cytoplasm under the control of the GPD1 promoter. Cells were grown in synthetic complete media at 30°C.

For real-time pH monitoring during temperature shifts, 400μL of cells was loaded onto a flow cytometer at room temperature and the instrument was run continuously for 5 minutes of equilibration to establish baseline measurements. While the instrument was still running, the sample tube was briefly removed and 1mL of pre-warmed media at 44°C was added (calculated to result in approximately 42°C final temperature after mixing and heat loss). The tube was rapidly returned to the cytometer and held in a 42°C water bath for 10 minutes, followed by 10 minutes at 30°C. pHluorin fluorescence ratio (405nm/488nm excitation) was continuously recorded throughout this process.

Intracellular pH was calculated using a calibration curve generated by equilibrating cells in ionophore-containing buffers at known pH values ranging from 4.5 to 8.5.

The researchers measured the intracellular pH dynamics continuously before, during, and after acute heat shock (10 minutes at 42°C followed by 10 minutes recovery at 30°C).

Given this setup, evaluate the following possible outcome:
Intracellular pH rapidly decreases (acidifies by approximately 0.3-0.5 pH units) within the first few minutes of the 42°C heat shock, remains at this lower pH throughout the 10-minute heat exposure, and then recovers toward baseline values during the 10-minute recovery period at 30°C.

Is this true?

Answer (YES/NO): NO